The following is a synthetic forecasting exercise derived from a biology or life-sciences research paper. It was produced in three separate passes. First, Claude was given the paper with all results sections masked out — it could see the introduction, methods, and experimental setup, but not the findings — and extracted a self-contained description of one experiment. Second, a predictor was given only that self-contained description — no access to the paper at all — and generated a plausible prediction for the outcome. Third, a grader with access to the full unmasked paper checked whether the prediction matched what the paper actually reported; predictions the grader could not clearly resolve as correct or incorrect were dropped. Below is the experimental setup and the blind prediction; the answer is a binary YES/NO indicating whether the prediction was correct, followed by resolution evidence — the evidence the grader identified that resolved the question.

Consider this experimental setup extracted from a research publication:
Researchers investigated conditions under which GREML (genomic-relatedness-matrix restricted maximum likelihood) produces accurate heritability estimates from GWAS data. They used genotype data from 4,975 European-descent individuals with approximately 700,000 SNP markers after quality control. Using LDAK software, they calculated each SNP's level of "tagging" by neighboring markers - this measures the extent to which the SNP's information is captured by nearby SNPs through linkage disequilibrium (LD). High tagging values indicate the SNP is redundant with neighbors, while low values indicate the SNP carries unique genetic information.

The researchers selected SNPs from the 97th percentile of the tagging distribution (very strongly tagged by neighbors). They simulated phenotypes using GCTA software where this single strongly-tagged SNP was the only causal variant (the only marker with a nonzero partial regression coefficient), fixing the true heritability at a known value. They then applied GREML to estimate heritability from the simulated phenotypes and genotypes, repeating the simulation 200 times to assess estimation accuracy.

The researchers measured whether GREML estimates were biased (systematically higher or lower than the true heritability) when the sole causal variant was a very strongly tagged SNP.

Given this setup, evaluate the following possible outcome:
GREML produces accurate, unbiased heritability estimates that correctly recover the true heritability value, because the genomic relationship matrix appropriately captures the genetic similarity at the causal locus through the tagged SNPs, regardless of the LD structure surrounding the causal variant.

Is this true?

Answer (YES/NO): NO